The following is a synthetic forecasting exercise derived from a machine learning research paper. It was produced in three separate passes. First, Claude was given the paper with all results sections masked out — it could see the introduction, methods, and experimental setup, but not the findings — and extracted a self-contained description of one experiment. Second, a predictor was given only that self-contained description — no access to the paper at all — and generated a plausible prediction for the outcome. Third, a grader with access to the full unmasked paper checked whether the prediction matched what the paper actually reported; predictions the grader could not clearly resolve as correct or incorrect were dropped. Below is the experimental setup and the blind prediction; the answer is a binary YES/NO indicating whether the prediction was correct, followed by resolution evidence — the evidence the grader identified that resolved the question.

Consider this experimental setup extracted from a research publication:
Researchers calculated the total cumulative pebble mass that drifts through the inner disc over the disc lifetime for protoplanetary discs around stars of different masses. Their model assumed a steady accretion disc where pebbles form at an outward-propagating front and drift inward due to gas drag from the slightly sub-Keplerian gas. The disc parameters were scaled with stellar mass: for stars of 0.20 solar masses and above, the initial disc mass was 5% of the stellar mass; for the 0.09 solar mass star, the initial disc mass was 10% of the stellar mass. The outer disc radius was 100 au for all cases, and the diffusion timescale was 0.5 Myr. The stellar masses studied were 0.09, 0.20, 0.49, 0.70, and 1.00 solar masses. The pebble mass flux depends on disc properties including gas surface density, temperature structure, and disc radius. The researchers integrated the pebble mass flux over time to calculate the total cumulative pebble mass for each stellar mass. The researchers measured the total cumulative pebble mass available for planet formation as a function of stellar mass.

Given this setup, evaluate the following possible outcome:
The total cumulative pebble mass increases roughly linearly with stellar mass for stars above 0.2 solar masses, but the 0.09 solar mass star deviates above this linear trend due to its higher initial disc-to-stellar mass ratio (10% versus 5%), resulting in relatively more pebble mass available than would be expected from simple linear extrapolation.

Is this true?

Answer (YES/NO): NO